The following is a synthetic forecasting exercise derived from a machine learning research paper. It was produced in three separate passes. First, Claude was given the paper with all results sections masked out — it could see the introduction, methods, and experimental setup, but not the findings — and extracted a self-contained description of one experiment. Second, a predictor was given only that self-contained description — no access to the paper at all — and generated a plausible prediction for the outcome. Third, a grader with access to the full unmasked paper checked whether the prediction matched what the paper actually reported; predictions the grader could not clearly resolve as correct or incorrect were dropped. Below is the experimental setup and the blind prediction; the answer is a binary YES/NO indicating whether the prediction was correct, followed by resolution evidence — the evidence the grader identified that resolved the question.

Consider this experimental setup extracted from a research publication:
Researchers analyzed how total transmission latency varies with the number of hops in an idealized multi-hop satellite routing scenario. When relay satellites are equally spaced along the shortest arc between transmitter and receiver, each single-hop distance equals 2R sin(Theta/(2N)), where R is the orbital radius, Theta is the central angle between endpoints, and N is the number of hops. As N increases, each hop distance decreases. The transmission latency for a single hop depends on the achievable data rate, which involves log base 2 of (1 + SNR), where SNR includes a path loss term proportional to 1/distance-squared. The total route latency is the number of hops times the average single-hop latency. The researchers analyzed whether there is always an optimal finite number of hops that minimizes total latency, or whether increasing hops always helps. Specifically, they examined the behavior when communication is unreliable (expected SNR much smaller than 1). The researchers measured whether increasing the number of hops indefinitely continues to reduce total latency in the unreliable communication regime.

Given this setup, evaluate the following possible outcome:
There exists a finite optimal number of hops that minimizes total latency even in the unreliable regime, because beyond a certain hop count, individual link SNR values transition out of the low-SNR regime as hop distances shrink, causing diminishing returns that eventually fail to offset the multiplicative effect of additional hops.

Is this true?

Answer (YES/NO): NO